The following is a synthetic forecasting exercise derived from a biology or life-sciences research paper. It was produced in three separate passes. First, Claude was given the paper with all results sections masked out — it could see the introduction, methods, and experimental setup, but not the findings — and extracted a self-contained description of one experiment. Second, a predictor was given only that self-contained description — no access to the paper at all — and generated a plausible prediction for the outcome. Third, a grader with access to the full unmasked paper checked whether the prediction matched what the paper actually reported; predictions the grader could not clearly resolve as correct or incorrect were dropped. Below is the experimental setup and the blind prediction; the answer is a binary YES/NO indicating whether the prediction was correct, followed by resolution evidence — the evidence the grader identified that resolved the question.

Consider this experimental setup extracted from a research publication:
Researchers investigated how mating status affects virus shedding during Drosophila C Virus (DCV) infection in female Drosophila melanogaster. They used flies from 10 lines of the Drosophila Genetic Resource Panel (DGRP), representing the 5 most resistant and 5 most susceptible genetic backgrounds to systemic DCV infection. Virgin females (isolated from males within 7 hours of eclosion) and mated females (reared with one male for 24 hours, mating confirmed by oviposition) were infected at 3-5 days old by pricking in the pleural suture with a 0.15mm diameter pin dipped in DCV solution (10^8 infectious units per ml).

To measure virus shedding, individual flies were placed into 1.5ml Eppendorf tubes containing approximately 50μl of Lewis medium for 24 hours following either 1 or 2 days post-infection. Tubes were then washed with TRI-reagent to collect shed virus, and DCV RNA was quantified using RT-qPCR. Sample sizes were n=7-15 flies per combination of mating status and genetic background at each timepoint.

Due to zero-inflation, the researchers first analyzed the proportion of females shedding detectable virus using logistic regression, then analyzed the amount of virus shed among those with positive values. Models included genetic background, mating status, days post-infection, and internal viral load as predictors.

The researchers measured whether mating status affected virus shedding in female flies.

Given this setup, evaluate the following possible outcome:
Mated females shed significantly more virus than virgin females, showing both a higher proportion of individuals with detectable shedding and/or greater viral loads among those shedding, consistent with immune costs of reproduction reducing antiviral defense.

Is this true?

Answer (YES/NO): NO